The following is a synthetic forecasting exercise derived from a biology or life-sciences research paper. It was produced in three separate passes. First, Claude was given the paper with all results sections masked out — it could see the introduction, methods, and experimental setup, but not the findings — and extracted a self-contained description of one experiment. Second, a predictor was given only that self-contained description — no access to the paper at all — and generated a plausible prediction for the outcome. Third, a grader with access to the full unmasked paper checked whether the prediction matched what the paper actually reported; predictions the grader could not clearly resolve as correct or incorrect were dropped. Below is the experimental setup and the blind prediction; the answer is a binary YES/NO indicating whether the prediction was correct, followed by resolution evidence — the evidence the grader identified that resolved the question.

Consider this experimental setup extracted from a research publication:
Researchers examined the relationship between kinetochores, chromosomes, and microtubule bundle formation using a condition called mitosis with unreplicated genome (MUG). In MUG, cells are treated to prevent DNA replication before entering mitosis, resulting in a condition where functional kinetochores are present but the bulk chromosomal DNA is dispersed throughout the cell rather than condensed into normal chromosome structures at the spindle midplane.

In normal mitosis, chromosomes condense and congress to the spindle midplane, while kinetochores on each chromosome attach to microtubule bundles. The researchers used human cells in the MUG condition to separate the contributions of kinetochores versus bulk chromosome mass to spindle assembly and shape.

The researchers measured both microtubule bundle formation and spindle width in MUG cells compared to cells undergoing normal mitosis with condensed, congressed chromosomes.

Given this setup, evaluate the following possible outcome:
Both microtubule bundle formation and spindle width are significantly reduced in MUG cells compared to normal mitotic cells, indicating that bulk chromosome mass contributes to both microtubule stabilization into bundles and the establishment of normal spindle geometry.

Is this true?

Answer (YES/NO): NO